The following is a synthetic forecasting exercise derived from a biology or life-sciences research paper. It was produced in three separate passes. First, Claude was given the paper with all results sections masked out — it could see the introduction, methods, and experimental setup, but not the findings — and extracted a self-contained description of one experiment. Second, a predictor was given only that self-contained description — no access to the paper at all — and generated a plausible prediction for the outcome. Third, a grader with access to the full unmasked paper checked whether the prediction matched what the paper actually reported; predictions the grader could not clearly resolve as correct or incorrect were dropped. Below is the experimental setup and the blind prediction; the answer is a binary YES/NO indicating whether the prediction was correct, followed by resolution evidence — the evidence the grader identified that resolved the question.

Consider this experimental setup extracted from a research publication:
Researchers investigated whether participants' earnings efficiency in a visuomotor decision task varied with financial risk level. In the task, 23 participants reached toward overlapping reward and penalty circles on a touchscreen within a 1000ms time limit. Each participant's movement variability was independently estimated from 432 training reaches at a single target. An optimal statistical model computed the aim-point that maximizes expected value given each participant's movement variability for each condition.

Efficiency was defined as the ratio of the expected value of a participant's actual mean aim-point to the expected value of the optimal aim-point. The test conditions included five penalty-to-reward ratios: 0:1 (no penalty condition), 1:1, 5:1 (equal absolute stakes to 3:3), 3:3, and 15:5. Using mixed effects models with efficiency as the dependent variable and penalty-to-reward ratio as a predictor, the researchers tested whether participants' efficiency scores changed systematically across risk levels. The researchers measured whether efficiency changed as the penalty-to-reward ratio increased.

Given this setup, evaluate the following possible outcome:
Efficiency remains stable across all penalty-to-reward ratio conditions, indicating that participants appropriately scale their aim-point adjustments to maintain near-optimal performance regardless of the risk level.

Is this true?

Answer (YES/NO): NO